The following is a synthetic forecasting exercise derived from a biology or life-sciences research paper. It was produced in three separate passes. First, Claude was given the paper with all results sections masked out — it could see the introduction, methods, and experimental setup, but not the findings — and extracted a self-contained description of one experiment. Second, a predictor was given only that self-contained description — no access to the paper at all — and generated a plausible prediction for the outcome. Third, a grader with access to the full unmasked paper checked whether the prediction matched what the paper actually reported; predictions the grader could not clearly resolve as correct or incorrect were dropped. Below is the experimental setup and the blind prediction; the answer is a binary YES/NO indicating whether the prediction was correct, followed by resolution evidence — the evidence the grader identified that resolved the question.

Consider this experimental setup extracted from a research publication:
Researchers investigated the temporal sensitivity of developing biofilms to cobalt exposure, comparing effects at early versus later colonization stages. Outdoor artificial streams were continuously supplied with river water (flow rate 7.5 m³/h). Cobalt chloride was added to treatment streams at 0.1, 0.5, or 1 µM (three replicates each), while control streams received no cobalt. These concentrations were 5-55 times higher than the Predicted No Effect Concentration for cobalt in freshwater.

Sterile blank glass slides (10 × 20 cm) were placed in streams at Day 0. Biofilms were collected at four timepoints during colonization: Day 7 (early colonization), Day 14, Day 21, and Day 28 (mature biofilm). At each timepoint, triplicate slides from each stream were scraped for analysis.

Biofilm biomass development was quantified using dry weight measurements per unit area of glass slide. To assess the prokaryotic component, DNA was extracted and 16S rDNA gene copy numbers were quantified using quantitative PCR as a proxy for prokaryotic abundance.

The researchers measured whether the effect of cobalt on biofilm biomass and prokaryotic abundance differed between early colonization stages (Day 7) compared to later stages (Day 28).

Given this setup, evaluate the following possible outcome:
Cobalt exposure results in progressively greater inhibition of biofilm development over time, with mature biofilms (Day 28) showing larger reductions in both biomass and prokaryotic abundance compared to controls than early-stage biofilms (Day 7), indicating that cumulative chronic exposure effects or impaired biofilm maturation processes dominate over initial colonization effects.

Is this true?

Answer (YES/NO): NO